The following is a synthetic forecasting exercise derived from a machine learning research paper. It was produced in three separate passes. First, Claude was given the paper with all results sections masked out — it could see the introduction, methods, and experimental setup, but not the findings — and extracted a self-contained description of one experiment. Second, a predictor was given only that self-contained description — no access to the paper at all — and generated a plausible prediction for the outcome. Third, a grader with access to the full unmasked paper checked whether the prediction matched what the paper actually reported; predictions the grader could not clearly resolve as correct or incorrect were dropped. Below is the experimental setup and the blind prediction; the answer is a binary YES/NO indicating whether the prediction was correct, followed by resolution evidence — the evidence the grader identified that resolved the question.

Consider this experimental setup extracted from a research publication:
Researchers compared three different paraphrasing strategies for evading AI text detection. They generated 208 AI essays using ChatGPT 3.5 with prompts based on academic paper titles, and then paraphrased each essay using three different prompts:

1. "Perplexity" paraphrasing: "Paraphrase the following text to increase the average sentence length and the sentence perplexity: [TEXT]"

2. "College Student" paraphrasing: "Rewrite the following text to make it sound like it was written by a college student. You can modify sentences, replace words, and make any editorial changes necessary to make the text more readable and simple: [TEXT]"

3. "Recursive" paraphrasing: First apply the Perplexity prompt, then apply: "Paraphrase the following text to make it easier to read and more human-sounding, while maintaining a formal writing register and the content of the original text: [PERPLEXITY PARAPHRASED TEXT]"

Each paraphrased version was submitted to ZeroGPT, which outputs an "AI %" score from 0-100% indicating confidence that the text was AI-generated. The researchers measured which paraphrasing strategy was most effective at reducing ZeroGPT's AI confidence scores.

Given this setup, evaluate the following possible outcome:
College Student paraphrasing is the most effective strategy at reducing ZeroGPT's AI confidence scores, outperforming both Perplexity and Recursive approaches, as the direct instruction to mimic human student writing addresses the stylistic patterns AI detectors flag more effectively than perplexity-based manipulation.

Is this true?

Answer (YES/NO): NO